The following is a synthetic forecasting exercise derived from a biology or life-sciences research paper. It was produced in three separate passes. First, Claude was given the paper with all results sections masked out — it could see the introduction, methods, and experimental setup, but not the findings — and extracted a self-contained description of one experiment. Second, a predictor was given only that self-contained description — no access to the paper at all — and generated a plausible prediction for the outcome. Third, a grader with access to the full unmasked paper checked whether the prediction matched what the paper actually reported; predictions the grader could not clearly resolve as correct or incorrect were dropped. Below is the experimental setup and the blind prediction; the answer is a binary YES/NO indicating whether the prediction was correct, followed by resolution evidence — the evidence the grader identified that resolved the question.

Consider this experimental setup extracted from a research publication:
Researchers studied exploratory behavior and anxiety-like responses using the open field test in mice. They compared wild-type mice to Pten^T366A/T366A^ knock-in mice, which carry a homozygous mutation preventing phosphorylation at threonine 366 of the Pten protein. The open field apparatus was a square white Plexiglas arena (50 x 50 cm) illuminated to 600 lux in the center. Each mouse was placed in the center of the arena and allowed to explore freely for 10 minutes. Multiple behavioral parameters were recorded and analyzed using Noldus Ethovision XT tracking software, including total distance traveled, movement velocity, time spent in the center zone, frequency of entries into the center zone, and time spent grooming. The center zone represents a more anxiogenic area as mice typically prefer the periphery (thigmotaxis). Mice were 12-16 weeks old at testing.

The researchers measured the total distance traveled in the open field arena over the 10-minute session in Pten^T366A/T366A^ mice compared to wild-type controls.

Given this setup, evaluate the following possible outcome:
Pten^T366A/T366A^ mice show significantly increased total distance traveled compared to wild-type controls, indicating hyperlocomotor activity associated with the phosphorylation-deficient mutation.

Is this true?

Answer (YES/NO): NO